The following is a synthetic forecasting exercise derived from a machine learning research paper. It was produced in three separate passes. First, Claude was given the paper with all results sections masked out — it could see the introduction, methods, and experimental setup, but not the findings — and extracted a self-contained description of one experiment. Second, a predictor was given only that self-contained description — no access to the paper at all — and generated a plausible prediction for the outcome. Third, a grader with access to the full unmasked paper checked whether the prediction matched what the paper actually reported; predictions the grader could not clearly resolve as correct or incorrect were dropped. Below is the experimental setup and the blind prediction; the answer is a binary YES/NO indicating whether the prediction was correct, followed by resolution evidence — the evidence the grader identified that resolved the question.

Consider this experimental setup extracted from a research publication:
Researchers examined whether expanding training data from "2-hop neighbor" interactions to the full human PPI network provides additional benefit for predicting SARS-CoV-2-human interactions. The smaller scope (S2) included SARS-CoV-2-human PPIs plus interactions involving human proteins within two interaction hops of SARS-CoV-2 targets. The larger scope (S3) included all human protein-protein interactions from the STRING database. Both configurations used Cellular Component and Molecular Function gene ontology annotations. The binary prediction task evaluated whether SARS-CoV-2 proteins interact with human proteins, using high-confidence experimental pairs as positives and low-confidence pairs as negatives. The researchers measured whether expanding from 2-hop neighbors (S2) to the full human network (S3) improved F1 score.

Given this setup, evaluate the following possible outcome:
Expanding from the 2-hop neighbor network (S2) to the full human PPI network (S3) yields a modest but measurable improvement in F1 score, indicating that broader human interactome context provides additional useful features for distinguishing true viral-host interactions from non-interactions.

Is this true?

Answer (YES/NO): NO